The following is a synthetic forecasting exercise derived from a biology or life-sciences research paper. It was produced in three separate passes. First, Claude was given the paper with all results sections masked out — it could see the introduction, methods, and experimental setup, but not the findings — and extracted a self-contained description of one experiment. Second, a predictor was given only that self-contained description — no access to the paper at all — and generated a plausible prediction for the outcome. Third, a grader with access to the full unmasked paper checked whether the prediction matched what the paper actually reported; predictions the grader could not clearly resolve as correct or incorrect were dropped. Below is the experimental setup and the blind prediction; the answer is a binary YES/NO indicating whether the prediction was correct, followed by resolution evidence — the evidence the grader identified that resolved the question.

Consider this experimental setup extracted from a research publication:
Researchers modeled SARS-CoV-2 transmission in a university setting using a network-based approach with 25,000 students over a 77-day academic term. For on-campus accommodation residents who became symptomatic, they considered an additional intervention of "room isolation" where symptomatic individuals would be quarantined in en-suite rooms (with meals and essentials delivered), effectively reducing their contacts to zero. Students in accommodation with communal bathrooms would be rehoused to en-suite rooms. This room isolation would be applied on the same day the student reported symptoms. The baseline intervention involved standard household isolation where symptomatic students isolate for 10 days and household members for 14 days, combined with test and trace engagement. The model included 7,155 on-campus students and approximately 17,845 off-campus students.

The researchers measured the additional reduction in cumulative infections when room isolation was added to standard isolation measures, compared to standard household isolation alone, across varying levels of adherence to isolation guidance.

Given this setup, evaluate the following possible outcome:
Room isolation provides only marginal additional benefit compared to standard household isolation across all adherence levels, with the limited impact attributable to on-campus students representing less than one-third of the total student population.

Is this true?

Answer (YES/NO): NO